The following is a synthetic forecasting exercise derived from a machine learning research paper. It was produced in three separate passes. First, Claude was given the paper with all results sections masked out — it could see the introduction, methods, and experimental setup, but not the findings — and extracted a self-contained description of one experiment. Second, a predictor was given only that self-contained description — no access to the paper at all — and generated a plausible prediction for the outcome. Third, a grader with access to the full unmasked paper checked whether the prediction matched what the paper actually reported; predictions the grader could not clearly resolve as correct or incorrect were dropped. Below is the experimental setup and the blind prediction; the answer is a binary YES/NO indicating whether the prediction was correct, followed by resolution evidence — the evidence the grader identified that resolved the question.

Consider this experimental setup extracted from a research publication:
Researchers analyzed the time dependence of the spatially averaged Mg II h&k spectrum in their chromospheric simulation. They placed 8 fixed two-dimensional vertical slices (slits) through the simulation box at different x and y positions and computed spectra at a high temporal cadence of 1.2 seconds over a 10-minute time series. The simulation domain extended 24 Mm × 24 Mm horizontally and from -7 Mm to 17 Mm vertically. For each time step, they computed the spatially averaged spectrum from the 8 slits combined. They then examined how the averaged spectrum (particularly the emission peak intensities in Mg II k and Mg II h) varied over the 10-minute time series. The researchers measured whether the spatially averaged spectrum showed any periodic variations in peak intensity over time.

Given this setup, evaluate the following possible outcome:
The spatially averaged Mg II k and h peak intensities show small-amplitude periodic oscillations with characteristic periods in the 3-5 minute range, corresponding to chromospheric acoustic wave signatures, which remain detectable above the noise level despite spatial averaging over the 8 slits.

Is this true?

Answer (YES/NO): YES